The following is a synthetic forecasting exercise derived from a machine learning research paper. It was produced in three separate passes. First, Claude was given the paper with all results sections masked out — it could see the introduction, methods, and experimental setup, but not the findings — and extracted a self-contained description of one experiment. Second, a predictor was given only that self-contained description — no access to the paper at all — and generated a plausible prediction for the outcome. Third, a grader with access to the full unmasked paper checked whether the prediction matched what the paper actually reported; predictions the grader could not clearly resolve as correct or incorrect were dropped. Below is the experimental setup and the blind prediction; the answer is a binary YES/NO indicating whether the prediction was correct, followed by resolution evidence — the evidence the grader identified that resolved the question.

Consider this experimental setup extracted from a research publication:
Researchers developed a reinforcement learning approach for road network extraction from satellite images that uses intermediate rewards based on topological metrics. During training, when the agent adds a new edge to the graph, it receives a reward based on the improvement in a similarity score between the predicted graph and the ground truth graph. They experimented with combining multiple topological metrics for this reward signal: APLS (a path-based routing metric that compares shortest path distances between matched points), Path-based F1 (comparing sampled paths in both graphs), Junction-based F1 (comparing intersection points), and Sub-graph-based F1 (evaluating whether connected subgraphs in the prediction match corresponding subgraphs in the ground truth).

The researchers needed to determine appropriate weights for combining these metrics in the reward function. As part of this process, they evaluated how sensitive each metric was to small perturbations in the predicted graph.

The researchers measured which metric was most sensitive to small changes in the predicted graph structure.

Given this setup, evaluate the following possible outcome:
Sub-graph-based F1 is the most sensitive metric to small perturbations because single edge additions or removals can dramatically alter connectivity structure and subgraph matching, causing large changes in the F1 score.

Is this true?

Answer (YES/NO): YES